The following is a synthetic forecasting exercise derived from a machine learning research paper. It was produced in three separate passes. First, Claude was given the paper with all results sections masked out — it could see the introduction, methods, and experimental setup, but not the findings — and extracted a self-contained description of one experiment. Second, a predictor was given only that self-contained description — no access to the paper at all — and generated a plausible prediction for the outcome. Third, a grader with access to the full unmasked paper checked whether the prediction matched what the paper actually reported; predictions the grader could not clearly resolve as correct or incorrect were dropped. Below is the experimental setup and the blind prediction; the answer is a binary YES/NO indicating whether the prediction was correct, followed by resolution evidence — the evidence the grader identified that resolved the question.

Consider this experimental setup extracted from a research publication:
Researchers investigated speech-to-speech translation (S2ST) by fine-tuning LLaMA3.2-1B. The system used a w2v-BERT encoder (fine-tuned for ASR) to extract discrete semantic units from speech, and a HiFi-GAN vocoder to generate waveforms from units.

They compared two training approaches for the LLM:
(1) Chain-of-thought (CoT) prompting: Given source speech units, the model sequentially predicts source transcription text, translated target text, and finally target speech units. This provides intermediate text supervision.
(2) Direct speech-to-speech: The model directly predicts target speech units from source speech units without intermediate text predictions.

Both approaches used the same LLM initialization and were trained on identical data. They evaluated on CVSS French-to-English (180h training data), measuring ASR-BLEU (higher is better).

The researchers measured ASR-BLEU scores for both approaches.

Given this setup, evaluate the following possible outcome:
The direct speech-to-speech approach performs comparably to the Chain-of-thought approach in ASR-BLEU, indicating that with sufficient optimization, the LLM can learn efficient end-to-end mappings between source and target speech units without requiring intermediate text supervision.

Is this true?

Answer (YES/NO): NO